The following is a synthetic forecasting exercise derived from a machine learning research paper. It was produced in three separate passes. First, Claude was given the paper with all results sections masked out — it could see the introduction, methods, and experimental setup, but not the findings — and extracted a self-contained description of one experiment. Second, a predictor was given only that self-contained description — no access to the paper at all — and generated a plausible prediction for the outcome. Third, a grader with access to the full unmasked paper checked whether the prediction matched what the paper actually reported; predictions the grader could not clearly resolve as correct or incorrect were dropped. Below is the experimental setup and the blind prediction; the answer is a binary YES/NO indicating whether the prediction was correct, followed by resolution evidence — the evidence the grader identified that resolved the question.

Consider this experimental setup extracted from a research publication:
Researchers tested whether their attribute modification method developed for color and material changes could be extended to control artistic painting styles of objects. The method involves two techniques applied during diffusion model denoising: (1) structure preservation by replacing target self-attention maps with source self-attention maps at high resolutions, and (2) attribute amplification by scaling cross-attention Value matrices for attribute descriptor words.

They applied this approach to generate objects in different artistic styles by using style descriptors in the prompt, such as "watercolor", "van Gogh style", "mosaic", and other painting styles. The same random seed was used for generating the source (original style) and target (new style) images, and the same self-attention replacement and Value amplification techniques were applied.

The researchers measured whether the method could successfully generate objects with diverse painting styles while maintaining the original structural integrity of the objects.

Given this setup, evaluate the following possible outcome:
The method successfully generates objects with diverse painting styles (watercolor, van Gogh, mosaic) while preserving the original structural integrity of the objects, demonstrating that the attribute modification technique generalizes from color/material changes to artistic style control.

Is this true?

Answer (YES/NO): YES